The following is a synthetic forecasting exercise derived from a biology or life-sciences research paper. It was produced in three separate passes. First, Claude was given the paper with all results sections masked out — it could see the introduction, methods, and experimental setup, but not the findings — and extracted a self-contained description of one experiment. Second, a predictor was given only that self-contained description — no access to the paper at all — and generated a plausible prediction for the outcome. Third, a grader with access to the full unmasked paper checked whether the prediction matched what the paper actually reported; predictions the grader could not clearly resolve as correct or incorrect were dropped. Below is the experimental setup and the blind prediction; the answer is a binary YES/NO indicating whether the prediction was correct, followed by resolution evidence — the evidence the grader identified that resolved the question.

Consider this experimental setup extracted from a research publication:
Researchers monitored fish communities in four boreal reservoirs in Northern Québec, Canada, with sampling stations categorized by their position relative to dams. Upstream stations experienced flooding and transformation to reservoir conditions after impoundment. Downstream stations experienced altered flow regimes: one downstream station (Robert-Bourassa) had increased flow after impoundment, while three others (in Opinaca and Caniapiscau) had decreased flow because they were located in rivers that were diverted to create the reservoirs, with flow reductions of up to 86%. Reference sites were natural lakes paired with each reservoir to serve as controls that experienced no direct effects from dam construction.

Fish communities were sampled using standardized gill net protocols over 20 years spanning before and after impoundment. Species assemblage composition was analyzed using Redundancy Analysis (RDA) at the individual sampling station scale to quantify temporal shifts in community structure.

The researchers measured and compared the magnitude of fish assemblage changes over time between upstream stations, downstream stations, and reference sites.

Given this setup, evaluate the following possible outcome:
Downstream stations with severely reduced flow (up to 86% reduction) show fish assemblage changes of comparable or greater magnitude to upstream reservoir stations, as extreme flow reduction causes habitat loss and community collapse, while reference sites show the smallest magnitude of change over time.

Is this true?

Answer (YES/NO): NO